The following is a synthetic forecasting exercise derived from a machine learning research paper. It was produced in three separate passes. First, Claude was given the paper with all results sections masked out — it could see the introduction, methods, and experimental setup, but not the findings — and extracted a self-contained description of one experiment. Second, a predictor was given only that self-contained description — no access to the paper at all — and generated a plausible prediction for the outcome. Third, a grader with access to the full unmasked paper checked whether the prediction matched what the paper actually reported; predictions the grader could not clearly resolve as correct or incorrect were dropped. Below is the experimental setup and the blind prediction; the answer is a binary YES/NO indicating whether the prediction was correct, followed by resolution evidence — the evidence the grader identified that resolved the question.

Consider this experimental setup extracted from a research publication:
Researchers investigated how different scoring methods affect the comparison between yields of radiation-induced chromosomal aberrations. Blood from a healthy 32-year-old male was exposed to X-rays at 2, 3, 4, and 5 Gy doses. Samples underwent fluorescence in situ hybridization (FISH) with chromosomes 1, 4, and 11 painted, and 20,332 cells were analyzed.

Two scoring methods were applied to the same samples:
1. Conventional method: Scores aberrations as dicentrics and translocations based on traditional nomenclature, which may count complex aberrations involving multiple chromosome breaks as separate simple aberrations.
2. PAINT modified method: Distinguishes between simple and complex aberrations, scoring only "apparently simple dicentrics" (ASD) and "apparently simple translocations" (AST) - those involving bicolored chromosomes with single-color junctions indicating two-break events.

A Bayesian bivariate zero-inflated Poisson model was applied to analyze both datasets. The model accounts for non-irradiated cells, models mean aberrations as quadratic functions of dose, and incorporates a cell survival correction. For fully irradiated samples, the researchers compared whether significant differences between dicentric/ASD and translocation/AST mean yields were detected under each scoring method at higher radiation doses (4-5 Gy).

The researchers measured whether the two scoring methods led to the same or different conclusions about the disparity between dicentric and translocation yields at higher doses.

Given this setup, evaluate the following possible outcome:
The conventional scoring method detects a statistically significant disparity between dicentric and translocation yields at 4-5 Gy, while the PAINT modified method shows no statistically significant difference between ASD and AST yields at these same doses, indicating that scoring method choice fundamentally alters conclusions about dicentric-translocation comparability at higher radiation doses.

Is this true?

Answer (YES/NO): NO